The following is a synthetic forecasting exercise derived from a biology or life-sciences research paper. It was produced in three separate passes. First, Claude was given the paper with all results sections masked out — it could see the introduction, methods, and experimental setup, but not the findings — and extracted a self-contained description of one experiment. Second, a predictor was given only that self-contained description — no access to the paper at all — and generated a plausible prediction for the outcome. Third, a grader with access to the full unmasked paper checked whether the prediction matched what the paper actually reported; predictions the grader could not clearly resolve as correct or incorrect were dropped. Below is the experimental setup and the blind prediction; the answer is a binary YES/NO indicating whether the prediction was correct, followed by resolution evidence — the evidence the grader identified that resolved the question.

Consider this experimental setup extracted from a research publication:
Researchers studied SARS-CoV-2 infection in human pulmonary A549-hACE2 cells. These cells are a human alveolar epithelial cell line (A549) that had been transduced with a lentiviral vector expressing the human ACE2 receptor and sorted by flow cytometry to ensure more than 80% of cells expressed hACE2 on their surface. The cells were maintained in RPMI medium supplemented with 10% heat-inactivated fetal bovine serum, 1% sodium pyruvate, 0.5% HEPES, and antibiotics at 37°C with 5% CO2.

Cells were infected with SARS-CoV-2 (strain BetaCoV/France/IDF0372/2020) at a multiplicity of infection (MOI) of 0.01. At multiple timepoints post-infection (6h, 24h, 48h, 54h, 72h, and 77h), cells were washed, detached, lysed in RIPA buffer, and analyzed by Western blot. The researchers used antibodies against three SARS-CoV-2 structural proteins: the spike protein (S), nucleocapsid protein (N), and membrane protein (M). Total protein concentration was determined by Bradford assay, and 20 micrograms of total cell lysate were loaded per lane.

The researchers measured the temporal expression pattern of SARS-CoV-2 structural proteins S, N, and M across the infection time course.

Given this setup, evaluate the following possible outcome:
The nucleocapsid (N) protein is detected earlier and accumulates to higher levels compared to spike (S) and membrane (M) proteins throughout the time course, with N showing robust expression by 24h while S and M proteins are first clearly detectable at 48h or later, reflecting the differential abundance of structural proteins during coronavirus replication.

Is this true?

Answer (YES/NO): NO